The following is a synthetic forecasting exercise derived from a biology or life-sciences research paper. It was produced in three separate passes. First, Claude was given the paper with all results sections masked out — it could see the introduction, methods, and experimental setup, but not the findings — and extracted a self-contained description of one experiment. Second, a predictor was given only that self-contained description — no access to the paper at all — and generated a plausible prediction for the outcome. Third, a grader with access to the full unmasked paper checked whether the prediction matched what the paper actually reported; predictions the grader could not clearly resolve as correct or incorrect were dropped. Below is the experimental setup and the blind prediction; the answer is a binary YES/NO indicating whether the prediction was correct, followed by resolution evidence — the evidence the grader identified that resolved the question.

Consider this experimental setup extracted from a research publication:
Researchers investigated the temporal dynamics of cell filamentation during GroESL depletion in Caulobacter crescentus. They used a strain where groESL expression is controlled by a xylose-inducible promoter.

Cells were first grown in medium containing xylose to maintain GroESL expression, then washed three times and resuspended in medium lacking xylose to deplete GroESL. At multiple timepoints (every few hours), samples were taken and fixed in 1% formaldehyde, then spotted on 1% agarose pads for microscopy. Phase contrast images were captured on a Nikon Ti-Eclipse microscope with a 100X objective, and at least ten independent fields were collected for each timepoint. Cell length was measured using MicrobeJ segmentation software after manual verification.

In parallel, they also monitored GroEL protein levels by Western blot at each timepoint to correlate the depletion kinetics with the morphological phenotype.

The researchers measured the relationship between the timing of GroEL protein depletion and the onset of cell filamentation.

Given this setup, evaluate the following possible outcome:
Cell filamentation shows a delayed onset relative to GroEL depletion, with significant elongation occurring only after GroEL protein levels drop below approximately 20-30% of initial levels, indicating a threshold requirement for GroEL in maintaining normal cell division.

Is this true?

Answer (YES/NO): YES